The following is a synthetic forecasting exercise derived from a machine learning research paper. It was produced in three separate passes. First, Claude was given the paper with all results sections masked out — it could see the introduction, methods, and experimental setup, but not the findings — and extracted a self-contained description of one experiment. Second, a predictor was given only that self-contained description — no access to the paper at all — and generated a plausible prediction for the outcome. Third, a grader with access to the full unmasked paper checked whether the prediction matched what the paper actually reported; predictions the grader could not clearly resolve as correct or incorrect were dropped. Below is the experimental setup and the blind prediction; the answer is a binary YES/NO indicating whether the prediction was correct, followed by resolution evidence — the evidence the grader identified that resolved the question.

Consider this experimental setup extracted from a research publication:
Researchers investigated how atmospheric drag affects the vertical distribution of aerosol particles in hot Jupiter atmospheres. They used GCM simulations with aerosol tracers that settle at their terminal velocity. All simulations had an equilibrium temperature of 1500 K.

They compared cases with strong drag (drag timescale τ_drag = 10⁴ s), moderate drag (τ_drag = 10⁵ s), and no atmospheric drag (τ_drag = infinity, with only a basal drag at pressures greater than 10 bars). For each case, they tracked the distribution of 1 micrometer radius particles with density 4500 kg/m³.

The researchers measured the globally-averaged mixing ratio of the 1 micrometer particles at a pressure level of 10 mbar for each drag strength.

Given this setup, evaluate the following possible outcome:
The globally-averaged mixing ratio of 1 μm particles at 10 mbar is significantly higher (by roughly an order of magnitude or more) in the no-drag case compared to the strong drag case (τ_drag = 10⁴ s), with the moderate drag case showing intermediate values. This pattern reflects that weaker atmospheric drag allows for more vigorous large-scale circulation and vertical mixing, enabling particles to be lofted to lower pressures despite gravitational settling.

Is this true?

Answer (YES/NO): NO